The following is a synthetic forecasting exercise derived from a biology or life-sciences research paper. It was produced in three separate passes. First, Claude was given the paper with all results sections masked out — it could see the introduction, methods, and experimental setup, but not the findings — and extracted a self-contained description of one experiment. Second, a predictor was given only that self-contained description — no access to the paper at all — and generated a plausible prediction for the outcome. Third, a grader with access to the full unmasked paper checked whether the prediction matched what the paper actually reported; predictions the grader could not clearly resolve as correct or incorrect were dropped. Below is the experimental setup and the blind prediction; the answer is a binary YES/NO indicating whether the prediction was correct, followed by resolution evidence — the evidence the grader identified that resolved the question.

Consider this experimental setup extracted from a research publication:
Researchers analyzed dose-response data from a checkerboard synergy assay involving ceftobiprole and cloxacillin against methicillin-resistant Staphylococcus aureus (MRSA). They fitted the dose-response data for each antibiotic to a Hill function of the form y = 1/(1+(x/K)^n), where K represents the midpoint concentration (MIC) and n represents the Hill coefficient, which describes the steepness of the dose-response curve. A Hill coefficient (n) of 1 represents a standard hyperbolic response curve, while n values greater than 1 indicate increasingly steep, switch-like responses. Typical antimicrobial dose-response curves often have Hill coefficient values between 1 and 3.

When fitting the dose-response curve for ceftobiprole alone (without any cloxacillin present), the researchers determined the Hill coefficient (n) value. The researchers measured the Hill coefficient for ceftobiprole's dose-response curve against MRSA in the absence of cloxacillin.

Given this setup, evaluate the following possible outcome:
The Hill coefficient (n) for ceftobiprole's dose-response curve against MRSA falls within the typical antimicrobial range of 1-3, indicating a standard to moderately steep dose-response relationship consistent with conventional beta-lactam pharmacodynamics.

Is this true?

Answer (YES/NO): NO